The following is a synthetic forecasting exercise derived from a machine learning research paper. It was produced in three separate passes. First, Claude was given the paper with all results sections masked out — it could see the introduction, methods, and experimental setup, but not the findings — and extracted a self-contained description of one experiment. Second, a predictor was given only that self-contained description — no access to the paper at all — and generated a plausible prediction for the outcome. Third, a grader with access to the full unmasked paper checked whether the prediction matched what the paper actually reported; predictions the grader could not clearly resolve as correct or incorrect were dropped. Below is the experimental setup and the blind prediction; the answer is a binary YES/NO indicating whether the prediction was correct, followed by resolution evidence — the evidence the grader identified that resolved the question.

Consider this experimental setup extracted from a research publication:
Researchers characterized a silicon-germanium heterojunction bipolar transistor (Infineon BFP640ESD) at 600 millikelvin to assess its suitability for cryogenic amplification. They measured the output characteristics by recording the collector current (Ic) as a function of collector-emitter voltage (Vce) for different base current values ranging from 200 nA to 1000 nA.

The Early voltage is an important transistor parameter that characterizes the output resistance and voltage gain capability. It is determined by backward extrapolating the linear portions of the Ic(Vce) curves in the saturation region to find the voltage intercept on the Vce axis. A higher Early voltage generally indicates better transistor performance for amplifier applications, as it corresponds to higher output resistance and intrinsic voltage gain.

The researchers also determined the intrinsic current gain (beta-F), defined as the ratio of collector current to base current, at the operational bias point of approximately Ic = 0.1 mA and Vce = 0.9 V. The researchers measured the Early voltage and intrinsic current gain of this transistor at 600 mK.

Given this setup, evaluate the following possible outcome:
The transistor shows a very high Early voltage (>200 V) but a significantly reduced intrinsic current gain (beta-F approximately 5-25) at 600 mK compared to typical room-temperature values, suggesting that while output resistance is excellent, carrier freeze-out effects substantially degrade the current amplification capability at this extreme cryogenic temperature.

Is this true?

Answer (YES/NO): NO